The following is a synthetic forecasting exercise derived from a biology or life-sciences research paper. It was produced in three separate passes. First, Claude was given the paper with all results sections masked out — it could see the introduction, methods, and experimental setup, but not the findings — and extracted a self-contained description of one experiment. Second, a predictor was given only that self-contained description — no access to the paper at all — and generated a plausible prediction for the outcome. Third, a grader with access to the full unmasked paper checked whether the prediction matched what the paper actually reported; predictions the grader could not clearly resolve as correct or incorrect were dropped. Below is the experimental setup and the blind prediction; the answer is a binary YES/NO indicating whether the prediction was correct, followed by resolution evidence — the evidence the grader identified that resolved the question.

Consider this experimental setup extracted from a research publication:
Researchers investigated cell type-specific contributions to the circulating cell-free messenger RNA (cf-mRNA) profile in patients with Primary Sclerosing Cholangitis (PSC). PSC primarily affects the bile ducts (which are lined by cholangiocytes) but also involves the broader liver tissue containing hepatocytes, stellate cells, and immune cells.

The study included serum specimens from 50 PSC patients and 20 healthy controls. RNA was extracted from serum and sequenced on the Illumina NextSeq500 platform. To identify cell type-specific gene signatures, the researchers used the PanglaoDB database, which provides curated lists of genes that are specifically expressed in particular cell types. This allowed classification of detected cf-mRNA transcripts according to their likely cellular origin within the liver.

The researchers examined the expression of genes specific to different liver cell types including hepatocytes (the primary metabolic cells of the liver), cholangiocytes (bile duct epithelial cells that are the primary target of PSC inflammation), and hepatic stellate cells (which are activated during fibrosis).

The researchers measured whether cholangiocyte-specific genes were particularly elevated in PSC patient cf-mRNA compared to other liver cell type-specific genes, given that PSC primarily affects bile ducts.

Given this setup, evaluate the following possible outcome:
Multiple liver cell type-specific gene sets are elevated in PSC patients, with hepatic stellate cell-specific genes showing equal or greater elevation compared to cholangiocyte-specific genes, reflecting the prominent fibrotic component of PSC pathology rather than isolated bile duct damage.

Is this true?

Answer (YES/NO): NO